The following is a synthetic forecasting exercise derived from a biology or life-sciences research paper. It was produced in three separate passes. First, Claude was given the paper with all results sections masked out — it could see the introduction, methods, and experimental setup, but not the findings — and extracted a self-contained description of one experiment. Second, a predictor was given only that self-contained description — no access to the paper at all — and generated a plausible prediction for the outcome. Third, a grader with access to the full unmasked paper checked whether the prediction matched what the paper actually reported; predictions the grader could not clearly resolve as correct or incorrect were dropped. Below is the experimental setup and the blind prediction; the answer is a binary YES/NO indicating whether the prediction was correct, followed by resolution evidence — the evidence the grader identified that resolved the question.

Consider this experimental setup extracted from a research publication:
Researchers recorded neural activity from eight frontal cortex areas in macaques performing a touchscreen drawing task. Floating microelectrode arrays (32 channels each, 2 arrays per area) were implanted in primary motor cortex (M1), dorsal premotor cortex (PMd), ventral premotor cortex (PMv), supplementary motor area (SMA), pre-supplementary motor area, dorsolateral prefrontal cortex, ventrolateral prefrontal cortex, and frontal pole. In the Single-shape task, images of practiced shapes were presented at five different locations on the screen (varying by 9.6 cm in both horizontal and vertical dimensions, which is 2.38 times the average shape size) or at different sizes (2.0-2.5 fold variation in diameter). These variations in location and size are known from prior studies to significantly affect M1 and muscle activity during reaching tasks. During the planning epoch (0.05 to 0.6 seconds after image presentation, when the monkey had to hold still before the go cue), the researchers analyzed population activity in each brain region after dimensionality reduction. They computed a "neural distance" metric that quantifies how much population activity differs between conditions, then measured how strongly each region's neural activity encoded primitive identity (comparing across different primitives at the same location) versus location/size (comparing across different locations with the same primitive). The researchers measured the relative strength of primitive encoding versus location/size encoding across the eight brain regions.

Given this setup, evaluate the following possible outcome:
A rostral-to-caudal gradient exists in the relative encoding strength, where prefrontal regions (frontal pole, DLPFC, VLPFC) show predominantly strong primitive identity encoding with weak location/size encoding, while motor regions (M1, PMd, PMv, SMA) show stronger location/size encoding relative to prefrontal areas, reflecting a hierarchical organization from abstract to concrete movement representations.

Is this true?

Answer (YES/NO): NO